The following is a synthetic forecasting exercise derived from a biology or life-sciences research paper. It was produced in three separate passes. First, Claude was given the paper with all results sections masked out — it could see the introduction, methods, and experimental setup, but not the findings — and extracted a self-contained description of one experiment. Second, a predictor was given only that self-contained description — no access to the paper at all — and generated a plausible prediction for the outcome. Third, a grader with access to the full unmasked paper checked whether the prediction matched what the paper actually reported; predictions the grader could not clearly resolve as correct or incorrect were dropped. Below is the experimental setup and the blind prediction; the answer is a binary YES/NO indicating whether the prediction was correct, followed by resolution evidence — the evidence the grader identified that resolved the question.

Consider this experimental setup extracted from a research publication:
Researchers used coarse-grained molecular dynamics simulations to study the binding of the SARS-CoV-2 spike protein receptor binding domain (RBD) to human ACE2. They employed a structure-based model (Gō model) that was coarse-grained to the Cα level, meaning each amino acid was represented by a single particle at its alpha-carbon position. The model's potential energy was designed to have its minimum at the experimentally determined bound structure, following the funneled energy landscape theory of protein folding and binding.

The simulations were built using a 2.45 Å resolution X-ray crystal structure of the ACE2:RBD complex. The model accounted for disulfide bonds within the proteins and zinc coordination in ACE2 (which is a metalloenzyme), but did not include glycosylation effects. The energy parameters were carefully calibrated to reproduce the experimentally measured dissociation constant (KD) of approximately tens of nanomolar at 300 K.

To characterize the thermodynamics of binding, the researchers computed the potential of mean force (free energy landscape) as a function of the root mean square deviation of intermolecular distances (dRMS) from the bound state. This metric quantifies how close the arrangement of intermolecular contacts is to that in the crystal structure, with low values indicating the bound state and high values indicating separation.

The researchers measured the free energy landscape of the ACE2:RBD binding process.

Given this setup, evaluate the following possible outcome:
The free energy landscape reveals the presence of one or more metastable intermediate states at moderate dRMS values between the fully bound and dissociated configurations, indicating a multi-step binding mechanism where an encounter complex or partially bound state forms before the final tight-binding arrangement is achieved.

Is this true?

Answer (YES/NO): NO